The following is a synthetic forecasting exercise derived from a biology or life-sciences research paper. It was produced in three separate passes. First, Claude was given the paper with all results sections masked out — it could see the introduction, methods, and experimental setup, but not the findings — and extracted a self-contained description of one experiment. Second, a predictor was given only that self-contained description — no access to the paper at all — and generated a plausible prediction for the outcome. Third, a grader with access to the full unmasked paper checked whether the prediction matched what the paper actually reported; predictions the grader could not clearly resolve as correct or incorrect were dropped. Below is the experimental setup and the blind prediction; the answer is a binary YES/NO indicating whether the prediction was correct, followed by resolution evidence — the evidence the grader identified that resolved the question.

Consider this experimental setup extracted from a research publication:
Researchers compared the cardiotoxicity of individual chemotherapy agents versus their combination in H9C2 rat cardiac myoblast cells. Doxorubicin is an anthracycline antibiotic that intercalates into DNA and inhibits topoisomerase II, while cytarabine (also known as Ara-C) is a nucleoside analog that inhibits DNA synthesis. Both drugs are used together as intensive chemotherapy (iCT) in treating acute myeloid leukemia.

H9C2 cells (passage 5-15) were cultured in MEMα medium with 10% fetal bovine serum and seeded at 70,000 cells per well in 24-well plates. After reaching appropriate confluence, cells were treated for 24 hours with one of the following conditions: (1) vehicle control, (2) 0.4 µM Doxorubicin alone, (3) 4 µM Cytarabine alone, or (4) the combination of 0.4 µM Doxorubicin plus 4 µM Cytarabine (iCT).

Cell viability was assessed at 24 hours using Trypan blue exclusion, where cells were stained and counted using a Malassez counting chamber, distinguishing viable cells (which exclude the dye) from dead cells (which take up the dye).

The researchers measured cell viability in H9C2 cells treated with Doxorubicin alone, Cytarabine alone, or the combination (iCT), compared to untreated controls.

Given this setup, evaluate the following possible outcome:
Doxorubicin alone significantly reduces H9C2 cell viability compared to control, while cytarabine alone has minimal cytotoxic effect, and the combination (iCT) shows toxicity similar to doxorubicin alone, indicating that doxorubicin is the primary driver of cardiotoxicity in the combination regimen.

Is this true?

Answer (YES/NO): NO